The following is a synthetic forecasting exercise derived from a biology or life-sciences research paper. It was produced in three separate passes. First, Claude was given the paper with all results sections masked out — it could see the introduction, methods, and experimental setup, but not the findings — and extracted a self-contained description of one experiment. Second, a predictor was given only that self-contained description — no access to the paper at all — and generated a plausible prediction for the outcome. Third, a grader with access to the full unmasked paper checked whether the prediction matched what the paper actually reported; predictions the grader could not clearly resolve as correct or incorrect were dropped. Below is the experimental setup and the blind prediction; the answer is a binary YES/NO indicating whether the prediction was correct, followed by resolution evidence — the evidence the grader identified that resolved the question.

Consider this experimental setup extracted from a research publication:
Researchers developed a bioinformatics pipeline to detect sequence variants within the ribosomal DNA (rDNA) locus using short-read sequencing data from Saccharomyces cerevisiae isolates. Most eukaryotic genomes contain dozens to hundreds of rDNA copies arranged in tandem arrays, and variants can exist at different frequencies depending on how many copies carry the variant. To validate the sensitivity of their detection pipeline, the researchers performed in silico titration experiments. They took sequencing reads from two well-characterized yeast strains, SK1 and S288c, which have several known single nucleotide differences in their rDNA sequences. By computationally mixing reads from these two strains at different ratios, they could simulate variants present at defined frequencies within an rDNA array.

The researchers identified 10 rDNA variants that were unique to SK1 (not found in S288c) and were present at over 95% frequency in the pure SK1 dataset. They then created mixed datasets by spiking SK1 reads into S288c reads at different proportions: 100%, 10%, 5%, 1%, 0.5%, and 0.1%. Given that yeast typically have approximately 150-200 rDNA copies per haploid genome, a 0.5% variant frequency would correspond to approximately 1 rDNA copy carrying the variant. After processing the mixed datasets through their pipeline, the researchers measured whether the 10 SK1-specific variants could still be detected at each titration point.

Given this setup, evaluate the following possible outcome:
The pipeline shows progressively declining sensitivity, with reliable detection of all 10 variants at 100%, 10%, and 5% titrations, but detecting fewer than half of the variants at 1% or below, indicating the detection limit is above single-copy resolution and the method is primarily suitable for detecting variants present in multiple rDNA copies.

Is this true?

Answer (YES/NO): NO